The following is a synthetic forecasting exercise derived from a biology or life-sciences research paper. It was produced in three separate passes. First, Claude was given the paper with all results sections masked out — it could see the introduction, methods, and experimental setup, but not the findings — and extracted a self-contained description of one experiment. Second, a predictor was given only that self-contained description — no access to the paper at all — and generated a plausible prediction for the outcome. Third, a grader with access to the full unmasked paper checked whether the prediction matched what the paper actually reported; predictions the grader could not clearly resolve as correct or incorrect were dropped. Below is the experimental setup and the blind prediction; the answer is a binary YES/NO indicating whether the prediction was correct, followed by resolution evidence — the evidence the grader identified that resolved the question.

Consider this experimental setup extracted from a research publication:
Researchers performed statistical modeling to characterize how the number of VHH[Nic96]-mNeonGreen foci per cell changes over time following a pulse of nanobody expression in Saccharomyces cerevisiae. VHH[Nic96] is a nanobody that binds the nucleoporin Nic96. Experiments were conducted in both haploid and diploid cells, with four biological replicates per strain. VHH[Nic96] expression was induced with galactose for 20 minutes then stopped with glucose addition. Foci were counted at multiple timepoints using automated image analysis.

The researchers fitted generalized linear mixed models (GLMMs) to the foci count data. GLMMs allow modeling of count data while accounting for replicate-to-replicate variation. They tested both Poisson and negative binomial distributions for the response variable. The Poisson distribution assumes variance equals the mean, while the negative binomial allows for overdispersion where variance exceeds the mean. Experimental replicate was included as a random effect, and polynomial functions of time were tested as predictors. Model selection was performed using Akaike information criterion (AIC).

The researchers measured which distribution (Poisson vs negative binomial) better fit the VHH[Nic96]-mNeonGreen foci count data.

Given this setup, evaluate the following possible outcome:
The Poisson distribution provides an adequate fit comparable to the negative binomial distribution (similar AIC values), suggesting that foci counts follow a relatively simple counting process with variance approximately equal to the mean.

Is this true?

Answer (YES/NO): NO